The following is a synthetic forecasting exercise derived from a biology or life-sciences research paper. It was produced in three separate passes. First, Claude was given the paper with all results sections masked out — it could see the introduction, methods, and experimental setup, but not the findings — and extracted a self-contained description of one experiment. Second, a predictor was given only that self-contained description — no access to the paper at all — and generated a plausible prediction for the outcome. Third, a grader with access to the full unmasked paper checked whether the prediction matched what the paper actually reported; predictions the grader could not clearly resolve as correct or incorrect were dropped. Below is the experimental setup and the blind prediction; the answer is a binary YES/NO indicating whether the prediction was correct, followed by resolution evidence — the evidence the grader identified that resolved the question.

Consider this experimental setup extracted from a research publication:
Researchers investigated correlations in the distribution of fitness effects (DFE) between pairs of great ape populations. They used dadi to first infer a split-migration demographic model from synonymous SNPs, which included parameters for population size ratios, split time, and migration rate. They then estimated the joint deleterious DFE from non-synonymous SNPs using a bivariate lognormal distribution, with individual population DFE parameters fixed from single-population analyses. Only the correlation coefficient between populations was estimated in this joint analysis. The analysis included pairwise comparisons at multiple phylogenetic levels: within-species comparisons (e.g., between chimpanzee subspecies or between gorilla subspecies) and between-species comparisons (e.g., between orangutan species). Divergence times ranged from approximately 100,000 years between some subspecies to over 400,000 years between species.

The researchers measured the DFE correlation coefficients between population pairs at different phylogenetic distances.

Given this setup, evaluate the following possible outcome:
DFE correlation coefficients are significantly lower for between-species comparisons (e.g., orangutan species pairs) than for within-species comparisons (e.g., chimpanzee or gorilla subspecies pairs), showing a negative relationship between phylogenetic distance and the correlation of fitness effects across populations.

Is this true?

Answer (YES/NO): NO